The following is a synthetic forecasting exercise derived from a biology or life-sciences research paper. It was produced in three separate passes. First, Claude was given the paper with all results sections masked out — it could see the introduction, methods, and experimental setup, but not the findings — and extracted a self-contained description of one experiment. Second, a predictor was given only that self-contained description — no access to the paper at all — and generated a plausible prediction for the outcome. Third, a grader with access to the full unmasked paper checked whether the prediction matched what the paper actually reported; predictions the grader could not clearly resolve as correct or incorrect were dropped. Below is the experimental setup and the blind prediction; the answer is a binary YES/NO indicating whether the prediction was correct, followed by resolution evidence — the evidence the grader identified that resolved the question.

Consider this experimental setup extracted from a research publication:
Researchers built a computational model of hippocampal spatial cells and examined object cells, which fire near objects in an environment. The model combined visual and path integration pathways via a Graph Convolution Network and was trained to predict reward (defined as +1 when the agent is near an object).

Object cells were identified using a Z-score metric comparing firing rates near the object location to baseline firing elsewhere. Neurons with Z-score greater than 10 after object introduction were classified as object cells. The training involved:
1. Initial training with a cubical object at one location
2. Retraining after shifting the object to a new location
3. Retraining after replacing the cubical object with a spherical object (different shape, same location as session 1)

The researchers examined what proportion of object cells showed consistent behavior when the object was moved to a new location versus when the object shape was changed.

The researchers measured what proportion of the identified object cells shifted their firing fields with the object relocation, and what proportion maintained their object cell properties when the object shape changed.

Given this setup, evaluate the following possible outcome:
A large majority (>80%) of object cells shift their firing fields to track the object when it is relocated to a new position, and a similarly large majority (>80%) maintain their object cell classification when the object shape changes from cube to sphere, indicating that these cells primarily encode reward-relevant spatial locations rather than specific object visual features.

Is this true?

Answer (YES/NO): NO